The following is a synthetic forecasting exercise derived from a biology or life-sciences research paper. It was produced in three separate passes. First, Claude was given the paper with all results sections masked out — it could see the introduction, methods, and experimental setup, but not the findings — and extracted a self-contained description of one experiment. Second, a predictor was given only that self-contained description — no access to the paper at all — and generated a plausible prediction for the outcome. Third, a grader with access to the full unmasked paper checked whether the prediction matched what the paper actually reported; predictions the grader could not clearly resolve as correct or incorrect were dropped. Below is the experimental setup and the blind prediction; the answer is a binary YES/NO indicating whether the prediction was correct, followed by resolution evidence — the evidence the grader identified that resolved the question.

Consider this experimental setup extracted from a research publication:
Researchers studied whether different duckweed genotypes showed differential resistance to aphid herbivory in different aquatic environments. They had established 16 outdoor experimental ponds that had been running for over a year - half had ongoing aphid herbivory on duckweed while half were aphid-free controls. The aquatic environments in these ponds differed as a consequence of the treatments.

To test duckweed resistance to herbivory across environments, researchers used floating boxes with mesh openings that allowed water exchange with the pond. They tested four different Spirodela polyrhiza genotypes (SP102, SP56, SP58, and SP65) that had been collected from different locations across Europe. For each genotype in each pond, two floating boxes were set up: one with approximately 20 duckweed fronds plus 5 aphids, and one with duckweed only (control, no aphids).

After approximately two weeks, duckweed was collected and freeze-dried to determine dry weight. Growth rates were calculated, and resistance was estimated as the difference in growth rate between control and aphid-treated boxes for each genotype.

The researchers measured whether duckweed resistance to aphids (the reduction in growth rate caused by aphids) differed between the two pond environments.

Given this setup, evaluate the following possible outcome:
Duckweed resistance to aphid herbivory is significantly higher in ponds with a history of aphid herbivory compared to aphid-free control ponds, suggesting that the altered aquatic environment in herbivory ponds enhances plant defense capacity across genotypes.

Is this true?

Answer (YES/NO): NO